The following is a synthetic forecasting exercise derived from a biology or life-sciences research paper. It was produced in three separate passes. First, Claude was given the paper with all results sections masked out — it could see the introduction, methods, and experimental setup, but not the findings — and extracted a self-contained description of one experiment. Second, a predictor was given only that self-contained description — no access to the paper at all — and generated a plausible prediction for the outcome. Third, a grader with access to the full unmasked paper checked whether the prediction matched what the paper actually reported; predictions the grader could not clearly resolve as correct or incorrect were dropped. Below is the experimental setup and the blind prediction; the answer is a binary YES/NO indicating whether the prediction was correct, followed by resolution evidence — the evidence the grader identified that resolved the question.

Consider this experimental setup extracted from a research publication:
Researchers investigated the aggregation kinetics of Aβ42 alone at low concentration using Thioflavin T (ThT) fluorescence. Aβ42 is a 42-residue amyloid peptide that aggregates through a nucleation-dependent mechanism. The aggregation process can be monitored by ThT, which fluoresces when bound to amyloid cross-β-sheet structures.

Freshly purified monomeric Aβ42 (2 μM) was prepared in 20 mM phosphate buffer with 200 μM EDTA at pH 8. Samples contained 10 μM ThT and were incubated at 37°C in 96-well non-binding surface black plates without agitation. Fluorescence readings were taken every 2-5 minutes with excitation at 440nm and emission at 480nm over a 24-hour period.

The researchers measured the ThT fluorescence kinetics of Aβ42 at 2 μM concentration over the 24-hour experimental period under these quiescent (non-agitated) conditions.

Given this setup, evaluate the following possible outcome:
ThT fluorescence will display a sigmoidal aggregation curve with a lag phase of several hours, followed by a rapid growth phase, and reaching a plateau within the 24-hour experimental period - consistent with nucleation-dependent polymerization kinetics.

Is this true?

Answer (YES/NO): NO